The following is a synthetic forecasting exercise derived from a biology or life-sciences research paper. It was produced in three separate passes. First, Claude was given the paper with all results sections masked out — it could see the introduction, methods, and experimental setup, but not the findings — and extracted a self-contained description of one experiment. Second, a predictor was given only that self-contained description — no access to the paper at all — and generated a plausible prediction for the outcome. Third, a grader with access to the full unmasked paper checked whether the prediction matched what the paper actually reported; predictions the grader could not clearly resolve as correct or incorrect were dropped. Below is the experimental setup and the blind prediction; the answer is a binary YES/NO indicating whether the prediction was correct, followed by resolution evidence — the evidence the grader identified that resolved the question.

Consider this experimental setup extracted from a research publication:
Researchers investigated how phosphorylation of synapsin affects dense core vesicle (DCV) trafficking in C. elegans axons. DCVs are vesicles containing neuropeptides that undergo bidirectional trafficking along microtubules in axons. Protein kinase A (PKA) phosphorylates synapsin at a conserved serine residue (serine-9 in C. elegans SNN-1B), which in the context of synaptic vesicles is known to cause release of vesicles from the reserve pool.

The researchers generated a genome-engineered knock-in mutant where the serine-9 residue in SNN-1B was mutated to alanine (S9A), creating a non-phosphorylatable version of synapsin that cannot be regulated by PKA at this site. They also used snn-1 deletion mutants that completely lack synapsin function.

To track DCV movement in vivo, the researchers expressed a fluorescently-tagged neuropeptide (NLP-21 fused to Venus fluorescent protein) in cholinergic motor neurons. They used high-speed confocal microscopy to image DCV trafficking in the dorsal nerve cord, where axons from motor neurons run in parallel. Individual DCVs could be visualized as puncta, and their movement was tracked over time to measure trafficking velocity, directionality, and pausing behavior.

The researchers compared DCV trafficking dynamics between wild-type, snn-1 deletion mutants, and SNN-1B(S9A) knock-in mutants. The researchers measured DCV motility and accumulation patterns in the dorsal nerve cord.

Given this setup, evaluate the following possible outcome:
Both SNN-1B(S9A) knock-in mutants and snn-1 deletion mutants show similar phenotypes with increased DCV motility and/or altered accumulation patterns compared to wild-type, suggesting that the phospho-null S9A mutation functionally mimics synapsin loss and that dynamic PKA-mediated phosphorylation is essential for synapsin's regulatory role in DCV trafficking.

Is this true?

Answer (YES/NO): NO